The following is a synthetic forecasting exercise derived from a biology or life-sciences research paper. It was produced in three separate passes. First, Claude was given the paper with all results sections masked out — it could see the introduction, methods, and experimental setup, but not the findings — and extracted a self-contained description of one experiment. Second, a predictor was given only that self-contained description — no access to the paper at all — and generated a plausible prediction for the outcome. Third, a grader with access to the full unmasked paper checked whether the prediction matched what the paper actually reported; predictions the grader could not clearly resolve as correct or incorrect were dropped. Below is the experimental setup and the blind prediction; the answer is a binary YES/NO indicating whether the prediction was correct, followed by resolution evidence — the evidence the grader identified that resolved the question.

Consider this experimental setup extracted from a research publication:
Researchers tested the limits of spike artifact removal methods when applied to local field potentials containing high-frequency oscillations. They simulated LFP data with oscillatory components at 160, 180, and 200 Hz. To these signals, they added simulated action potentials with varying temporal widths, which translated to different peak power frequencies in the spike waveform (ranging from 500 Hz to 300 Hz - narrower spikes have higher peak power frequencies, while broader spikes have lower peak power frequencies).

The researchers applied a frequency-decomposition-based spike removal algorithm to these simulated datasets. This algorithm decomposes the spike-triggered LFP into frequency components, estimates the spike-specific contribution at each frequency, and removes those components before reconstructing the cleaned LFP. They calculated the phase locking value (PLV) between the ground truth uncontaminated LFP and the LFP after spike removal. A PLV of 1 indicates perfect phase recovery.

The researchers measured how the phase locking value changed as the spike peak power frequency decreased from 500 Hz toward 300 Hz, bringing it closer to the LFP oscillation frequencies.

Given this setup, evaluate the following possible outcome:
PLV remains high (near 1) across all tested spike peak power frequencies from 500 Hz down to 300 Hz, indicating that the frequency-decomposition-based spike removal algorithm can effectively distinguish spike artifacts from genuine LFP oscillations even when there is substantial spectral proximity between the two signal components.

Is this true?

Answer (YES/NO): NO